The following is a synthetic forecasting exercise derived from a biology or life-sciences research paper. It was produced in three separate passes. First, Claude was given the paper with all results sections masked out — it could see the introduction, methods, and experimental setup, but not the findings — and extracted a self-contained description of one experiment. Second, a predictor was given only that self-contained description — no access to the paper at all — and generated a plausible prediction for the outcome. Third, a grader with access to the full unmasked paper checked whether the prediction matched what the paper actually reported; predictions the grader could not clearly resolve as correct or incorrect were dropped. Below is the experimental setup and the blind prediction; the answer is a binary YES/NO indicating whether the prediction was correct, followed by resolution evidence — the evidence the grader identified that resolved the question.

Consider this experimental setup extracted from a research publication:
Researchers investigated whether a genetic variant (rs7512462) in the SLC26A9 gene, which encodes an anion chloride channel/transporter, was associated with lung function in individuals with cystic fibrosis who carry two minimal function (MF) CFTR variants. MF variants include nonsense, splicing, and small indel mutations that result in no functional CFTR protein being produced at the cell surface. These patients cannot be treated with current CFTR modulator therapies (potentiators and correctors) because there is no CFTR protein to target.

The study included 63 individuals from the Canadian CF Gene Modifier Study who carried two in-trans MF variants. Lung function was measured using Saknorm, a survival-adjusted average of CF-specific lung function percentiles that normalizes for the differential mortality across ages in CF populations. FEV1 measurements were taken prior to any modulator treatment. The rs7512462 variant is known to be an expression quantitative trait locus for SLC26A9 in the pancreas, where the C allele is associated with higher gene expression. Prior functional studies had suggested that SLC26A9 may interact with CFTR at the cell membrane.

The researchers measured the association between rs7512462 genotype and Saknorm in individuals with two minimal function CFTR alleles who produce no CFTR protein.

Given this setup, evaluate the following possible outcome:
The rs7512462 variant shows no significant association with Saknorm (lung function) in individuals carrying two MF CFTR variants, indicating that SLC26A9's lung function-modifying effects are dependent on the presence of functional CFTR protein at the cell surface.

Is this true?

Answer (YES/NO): NO